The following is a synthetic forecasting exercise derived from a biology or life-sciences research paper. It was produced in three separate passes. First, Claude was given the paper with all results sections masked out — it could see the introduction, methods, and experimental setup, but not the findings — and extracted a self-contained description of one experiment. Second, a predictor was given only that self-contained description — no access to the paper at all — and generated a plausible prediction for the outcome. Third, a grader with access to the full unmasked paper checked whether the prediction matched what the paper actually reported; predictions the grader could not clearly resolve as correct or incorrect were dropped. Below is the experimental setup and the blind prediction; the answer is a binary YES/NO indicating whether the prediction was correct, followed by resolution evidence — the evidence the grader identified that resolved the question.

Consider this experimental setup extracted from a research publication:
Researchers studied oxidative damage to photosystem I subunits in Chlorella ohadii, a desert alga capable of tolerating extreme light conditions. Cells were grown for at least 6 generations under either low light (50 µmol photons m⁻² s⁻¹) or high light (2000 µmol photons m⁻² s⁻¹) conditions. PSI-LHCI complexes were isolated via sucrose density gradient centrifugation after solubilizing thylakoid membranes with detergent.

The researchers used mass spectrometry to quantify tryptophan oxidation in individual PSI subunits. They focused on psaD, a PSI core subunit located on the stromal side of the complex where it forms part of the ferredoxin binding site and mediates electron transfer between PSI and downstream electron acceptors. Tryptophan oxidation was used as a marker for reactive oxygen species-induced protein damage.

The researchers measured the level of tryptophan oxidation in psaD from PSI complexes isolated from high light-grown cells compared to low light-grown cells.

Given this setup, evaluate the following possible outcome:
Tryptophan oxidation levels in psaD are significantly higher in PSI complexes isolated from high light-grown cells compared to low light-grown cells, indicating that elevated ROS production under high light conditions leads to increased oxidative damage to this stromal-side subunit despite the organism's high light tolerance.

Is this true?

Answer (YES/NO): YES